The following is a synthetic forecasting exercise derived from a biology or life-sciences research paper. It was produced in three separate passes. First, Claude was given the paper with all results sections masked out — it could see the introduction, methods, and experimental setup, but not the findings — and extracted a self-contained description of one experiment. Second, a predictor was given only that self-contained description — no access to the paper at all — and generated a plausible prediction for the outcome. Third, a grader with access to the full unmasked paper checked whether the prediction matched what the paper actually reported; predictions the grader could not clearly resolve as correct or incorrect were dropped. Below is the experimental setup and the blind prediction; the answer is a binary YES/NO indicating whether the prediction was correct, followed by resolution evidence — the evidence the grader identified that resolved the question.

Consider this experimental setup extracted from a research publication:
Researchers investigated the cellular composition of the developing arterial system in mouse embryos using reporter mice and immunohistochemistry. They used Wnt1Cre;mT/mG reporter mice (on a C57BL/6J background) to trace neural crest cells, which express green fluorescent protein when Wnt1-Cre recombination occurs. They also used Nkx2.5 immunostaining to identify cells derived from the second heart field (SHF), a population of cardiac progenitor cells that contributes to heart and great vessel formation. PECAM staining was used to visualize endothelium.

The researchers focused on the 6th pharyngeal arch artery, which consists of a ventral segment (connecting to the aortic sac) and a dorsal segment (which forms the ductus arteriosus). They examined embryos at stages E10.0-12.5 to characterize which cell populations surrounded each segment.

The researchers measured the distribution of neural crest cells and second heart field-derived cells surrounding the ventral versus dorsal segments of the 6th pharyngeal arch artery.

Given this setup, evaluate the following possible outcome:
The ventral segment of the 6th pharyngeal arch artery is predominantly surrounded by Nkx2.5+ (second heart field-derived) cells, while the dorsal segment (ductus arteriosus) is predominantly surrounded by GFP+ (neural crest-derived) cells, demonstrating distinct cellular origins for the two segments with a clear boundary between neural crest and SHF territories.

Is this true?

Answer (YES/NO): NO